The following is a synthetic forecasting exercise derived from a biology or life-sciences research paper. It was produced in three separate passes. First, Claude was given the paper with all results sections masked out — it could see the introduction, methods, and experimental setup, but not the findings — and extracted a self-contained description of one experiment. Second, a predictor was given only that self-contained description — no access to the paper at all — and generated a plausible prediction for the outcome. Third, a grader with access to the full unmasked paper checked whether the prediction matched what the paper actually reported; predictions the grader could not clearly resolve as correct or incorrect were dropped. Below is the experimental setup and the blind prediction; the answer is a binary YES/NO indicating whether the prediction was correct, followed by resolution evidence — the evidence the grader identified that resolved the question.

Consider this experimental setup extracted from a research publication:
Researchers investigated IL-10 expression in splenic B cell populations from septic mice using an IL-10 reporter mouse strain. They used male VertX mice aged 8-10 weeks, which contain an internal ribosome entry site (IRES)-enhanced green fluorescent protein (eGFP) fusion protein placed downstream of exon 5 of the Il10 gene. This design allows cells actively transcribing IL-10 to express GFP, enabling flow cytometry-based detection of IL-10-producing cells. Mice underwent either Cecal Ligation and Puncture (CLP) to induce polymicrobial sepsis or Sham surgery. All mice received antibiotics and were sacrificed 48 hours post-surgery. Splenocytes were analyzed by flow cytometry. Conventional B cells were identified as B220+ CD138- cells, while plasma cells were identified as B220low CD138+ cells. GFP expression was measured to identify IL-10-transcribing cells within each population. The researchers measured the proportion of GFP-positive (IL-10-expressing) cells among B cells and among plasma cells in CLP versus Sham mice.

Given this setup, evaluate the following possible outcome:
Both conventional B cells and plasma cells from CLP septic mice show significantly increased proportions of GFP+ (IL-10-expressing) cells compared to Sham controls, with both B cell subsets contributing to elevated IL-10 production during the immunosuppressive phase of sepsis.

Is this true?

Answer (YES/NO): NO